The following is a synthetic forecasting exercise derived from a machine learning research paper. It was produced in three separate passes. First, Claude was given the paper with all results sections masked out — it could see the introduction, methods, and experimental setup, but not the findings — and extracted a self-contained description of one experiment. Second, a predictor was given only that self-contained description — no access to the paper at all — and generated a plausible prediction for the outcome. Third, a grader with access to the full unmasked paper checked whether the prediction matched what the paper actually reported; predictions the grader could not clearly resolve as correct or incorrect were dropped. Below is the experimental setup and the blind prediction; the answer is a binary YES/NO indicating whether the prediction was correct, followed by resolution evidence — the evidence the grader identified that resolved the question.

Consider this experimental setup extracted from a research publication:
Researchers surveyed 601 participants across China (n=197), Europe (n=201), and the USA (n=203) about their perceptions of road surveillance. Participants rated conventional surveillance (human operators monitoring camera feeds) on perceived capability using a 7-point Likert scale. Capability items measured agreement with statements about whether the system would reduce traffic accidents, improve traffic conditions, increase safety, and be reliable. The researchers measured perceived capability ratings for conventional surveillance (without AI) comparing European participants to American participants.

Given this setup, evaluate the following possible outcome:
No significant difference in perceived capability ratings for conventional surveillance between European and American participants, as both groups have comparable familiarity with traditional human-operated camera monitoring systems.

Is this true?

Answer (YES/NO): YES